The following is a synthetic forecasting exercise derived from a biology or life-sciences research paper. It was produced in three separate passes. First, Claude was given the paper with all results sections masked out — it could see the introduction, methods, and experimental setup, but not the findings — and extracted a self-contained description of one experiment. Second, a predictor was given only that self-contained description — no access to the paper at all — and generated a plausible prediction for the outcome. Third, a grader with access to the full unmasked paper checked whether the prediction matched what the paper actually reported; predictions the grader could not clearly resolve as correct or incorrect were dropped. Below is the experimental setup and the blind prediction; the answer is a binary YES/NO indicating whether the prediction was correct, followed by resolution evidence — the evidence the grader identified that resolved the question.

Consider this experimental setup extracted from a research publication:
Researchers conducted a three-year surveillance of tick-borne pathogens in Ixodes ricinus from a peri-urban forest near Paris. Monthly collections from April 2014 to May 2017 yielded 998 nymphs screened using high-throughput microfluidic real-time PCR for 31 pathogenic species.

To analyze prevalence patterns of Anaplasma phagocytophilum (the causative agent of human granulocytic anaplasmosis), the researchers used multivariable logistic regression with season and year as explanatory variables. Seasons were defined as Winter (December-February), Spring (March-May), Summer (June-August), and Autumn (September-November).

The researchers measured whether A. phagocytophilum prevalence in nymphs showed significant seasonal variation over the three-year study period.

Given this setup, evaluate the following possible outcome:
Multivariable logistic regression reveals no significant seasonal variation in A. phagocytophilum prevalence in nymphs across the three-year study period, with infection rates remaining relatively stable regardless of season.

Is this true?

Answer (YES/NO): YES